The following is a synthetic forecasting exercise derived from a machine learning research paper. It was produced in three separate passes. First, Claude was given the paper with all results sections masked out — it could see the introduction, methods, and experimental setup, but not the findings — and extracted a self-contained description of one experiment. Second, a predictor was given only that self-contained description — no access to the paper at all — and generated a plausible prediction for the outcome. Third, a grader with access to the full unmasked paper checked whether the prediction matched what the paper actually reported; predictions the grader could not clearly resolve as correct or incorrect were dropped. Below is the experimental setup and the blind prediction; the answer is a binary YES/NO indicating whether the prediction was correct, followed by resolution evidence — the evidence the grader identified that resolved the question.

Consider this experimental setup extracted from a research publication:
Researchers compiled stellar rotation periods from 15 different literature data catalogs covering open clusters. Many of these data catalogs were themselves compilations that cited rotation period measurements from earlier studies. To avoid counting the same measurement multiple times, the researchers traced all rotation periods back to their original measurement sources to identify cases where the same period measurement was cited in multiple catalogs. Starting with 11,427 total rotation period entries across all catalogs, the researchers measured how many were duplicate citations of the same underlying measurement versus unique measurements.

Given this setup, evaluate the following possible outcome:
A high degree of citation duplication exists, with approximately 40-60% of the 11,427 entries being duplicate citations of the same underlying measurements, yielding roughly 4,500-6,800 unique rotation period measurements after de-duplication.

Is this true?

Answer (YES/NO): NO